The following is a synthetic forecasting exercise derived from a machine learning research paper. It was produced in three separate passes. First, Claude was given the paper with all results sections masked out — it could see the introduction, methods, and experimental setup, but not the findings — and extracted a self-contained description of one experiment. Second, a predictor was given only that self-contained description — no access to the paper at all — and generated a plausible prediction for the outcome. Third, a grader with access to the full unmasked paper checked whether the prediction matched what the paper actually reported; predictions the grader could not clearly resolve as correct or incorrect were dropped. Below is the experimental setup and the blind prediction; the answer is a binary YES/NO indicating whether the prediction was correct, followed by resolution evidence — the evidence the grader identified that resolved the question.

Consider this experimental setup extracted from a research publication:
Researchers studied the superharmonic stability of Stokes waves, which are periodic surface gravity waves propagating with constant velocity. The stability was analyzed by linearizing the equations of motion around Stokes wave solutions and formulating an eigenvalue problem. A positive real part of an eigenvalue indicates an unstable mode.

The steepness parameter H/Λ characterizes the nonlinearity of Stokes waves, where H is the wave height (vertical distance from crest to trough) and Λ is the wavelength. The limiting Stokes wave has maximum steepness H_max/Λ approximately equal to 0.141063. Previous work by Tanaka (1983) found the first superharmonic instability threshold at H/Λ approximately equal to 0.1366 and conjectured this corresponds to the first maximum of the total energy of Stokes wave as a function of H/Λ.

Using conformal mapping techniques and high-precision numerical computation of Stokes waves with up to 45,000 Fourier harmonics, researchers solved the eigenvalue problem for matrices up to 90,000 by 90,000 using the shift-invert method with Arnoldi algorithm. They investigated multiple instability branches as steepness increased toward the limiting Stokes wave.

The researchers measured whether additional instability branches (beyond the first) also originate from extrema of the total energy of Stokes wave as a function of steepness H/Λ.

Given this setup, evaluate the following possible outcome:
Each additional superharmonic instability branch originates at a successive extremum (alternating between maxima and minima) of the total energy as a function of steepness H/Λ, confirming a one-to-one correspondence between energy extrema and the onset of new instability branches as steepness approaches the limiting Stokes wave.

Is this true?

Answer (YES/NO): YES